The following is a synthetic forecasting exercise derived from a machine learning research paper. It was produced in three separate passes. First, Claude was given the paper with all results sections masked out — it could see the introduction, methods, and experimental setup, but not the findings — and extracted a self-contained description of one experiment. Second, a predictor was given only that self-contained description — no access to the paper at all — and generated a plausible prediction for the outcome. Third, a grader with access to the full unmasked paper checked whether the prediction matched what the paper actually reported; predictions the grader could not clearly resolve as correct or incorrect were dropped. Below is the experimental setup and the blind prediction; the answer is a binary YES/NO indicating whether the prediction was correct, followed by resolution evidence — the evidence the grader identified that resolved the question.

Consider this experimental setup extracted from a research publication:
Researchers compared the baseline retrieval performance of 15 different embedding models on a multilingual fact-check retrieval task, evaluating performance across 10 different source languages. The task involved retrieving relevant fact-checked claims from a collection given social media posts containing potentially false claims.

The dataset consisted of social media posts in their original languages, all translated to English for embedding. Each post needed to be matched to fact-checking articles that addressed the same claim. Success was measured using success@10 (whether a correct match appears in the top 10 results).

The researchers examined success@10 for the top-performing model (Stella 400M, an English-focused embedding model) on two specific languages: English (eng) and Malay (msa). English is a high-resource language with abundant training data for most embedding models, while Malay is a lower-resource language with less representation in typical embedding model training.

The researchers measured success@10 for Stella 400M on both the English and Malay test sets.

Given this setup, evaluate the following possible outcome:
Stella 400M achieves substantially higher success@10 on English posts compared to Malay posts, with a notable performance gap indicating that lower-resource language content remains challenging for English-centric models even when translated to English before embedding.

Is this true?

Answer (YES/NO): NO